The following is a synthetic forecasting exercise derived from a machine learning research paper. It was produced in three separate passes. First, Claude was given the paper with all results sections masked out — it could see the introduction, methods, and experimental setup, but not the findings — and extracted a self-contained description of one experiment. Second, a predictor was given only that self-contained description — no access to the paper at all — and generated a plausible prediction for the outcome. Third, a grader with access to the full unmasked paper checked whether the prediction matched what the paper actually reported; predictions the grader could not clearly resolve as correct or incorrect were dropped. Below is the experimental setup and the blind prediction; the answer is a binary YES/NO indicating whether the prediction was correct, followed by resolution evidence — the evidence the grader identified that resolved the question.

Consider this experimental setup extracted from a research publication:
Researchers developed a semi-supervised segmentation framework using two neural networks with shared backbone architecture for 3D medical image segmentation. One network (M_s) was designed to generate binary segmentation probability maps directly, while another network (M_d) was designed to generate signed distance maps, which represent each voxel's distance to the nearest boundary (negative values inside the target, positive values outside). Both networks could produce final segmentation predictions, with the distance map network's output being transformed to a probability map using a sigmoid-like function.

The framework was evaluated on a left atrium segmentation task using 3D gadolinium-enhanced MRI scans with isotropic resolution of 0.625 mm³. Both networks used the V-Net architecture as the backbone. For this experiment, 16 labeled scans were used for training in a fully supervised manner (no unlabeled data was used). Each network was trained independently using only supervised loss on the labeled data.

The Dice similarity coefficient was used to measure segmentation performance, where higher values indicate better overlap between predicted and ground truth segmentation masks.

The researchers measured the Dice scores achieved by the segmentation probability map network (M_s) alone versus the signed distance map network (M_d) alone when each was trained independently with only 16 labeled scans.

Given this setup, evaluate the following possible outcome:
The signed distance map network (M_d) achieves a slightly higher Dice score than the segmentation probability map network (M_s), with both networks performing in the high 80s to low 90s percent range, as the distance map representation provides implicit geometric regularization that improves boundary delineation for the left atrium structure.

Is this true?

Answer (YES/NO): NO